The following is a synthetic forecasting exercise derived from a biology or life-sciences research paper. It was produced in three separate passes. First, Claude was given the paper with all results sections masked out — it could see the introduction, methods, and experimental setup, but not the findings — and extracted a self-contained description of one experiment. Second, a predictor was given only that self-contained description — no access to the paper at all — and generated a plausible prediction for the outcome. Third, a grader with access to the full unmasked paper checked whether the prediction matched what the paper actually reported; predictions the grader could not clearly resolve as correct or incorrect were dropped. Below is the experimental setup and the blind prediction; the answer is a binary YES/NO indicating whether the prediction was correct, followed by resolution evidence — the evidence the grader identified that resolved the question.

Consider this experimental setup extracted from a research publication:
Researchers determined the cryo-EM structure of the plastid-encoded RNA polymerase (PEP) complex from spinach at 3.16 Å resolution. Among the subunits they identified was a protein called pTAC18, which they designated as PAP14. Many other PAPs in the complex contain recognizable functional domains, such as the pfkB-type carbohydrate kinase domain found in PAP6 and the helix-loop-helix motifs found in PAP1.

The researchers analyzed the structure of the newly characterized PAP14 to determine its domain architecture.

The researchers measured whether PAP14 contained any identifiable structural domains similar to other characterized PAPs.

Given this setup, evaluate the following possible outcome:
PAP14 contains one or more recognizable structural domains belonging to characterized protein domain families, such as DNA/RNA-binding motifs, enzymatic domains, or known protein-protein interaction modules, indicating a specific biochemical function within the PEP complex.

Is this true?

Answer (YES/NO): NO